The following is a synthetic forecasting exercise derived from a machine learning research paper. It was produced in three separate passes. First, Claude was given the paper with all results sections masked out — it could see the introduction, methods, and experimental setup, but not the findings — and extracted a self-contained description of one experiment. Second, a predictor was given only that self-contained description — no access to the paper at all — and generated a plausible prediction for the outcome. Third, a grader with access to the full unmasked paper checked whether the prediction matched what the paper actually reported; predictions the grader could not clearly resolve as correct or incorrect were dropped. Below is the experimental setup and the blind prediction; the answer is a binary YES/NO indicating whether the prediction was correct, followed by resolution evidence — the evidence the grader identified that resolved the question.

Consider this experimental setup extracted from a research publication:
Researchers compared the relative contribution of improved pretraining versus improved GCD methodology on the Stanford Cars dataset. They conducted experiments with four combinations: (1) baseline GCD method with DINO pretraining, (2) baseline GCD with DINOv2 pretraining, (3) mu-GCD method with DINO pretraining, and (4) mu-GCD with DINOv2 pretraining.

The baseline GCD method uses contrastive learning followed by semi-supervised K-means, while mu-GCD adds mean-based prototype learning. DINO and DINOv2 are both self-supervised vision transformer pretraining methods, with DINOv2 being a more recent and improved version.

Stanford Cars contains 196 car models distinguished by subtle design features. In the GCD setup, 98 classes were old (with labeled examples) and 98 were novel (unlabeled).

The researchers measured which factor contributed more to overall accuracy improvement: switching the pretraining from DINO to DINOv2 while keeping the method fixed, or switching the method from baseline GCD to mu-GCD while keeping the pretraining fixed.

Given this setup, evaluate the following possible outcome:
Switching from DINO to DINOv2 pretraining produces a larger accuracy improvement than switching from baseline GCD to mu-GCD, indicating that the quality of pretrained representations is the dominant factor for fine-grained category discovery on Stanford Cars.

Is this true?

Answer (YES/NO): YES